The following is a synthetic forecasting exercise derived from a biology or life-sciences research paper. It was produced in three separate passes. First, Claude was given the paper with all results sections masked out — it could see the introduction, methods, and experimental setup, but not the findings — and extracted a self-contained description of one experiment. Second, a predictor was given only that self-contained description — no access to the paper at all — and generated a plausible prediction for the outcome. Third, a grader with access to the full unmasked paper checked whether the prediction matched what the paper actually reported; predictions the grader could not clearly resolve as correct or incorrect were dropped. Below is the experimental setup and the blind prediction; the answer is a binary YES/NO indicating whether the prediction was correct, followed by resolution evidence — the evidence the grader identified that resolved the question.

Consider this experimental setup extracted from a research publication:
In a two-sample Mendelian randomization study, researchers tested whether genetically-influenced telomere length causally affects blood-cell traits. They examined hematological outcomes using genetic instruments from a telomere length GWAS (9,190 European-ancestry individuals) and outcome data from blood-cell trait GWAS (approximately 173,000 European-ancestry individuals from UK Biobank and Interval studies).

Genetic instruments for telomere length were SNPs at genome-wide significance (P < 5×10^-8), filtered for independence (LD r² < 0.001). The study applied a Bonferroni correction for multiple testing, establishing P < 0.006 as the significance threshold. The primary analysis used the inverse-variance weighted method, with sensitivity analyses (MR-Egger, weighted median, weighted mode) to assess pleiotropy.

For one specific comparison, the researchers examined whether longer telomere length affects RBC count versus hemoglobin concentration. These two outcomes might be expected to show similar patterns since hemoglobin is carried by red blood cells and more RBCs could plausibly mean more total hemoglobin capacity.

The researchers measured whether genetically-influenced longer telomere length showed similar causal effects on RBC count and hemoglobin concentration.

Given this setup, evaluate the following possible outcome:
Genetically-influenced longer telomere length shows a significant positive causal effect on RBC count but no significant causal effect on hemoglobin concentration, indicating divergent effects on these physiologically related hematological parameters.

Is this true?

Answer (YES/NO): YES